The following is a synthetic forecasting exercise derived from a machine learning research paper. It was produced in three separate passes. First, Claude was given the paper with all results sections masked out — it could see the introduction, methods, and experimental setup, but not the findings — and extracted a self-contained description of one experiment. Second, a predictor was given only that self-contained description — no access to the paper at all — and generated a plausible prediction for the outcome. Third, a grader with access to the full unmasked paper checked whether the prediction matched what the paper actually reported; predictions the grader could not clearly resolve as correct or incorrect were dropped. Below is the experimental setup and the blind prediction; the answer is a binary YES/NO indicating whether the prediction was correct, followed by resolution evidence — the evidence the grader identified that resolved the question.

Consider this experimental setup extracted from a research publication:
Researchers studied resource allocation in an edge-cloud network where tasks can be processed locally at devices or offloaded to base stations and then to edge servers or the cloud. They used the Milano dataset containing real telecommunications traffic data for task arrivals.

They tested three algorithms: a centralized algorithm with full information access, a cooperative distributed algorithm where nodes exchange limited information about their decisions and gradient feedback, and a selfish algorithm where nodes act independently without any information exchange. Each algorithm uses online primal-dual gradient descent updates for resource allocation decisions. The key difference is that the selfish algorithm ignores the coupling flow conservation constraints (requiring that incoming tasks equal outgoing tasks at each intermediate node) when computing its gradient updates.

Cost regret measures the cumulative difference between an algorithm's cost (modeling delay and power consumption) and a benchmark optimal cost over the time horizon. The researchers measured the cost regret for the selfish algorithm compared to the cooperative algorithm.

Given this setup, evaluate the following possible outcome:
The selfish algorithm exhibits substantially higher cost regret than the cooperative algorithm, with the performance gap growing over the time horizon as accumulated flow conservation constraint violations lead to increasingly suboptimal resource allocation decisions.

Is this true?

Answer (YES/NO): NO